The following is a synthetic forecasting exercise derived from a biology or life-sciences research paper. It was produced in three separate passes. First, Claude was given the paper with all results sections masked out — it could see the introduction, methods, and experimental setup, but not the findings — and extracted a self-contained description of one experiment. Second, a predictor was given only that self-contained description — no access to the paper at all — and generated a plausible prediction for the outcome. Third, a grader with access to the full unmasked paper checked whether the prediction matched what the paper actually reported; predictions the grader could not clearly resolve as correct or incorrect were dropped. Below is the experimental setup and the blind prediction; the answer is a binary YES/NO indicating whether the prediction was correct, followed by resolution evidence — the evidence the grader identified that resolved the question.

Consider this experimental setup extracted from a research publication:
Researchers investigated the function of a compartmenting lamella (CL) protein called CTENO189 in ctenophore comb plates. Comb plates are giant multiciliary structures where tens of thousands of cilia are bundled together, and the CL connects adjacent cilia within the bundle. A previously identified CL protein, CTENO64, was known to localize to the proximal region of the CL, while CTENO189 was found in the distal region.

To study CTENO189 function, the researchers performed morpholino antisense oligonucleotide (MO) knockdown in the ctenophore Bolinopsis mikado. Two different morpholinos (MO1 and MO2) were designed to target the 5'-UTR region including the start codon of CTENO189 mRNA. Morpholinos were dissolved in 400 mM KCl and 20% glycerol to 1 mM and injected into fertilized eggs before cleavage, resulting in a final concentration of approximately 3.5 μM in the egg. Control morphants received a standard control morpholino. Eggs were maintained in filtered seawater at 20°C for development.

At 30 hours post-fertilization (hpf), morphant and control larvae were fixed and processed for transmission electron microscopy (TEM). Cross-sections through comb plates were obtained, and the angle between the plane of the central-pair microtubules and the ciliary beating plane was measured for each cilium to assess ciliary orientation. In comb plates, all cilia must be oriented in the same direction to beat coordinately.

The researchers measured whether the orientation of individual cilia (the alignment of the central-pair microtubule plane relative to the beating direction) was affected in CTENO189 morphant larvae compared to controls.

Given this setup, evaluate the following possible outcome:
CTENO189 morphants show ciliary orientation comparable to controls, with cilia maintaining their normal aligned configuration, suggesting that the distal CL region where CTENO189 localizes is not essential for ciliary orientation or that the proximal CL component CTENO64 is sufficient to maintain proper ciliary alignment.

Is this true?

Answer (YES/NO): YES